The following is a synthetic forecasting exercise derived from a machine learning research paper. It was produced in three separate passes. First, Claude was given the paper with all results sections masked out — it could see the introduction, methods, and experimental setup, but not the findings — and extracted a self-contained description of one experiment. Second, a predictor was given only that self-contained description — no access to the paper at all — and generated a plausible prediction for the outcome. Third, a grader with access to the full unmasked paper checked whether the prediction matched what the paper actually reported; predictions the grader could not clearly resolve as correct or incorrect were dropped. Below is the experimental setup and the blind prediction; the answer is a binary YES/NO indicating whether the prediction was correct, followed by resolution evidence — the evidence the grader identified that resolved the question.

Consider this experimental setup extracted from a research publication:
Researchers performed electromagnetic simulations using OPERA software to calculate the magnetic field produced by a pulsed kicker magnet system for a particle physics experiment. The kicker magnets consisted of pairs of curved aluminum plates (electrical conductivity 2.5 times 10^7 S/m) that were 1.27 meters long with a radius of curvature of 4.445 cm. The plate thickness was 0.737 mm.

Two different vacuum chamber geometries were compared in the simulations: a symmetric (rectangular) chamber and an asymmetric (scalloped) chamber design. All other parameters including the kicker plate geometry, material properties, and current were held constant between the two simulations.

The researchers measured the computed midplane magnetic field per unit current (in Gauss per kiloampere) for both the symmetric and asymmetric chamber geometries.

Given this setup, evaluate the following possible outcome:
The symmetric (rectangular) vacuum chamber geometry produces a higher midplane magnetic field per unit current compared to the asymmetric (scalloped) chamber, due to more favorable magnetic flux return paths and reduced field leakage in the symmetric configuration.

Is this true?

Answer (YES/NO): NO